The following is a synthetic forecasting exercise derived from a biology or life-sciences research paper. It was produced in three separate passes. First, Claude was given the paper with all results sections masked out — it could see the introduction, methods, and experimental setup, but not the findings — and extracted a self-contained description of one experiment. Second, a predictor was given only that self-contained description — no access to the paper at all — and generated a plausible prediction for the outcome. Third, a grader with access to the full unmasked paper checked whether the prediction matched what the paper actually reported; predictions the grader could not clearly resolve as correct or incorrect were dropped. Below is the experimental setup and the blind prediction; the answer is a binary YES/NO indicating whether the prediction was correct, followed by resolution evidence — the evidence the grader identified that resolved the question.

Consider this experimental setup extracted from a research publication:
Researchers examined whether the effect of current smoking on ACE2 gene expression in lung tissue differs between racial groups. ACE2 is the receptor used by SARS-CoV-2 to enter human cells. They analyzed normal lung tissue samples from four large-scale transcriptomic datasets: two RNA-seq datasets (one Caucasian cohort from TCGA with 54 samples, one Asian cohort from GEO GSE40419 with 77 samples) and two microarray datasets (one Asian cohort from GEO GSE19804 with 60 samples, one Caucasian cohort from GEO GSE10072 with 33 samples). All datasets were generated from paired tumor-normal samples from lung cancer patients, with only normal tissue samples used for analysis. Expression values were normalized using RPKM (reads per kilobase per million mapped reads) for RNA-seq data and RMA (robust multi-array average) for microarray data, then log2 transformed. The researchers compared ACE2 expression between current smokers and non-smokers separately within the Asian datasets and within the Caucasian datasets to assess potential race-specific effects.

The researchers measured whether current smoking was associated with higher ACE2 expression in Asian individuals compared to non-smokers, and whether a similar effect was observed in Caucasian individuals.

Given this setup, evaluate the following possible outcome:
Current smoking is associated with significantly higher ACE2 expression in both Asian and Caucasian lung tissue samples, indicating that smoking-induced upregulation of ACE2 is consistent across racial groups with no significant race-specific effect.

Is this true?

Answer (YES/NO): NO